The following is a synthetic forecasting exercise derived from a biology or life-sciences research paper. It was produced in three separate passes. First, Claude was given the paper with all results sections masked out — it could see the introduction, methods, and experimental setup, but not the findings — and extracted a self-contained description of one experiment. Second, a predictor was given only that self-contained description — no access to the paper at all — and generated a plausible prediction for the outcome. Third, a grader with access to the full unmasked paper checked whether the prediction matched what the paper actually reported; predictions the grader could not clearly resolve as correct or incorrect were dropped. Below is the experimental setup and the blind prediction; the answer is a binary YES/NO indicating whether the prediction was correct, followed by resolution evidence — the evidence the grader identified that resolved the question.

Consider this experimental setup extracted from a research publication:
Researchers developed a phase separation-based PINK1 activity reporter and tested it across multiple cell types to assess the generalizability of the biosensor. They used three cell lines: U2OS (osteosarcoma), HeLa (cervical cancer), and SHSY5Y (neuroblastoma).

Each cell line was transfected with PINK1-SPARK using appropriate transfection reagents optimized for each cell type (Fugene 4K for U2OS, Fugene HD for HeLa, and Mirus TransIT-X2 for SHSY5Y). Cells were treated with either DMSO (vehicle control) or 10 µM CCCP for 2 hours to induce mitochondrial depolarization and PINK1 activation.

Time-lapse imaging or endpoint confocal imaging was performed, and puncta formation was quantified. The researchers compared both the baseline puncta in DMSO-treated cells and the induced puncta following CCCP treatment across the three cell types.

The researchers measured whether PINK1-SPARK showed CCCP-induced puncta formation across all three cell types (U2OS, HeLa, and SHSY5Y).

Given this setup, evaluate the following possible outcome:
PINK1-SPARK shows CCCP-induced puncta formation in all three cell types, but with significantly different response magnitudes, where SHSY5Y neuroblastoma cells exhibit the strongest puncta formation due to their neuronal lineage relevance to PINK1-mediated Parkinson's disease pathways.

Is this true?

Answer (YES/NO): NO